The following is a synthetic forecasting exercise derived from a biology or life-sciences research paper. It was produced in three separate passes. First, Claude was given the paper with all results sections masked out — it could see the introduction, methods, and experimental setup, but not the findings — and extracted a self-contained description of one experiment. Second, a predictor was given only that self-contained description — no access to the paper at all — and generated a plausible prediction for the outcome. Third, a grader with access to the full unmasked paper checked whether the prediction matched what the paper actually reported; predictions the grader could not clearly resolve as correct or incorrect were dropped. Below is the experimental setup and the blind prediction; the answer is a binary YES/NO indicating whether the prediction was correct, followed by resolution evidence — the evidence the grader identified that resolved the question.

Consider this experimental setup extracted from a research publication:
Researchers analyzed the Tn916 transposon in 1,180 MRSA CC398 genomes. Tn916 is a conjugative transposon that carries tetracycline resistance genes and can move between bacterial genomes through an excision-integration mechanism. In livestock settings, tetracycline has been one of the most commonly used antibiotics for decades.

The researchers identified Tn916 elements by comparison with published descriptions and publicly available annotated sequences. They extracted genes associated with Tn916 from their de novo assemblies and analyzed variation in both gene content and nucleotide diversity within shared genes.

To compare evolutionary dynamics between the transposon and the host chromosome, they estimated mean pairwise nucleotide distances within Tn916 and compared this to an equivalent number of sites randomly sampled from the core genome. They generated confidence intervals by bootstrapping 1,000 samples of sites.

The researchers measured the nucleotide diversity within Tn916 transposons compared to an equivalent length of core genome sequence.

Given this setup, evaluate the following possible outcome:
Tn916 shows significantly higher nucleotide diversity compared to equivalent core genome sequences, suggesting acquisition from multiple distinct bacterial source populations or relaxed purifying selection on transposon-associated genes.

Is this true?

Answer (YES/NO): NO